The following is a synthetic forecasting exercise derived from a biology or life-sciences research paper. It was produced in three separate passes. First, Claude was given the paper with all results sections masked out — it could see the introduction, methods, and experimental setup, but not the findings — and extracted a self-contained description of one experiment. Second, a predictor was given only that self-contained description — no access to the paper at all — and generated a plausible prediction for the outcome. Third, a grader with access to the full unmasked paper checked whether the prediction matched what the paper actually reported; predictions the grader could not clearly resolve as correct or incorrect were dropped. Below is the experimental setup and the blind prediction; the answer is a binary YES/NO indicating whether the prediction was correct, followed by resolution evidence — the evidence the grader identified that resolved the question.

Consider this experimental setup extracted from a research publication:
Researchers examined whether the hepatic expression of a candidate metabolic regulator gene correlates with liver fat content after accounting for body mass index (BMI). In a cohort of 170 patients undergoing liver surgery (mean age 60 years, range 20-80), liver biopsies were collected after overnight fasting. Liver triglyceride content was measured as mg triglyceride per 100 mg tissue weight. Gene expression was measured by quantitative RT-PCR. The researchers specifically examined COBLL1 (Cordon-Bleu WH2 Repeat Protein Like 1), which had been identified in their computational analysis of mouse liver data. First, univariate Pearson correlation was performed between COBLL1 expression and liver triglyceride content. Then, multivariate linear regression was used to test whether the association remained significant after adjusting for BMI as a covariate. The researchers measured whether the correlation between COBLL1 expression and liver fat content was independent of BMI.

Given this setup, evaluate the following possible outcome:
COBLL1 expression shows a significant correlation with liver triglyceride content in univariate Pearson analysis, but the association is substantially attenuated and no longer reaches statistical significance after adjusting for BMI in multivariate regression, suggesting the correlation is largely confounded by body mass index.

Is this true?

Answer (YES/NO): NO